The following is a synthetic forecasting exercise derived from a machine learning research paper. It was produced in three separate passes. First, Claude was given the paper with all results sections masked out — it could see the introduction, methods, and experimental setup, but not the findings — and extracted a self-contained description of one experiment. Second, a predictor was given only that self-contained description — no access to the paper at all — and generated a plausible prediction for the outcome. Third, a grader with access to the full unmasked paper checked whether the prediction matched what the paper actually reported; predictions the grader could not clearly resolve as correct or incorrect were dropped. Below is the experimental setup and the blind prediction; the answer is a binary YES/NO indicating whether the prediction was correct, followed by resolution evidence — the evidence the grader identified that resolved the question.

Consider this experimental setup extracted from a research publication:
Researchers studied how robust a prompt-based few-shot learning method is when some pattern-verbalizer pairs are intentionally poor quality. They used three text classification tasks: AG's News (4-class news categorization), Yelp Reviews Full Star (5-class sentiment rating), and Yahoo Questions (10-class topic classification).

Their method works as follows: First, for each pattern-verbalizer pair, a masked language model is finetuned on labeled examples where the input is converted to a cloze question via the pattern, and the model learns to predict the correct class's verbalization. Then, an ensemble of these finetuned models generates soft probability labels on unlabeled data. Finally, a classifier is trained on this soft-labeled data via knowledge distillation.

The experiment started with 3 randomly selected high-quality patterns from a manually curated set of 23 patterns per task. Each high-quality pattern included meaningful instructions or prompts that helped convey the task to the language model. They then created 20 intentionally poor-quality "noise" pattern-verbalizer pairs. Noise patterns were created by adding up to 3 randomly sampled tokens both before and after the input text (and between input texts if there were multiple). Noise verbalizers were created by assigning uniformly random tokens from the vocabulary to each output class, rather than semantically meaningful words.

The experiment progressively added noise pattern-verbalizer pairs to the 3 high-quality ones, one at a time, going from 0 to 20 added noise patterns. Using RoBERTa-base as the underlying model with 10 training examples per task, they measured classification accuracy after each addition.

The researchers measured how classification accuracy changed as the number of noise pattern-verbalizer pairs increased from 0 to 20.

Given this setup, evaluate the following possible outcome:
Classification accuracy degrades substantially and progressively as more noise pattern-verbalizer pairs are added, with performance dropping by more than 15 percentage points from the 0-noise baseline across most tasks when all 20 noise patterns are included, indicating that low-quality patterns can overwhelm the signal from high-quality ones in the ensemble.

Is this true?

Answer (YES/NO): NO